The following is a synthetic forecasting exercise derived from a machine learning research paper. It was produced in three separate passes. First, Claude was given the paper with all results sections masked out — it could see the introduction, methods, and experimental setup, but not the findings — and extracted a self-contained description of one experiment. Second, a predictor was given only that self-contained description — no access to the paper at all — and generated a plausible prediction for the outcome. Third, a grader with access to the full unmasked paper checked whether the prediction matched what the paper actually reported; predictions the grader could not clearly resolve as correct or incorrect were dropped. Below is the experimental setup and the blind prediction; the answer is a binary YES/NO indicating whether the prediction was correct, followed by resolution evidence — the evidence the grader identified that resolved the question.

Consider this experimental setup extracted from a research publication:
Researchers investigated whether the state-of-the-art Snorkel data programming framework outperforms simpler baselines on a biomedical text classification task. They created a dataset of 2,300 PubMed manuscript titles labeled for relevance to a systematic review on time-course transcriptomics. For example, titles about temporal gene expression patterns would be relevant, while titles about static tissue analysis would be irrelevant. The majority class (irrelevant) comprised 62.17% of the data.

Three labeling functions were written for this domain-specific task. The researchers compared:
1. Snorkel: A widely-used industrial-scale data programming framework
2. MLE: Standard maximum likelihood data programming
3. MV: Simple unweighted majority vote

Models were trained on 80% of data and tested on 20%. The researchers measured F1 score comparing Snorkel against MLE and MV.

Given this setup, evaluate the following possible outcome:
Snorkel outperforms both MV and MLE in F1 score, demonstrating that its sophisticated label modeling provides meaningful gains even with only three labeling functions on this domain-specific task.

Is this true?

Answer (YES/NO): NO